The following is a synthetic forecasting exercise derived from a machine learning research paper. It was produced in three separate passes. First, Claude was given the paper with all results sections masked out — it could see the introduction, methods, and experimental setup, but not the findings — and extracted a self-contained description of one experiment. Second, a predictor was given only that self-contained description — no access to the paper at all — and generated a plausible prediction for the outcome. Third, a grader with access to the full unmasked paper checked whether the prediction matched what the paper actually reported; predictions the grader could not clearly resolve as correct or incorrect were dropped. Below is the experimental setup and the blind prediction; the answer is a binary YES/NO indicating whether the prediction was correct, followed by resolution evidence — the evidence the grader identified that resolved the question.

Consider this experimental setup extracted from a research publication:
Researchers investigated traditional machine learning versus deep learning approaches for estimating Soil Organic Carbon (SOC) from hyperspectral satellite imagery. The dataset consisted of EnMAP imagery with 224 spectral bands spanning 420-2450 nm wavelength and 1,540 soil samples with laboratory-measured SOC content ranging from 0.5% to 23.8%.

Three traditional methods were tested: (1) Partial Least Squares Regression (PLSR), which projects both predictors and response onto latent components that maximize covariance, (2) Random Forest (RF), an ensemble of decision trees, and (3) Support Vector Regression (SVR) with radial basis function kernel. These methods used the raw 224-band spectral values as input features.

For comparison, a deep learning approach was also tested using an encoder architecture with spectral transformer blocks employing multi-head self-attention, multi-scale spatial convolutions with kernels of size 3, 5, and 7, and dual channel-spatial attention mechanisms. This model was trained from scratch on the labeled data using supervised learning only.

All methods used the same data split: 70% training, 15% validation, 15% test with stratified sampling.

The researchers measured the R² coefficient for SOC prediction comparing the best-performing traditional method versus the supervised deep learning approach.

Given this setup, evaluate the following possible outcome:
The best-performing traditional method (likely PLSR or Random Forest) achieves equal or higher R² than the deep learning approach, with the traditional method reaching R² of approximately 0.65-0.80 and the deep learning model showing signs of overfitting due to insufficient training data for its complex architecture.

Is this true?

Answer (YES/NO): NO